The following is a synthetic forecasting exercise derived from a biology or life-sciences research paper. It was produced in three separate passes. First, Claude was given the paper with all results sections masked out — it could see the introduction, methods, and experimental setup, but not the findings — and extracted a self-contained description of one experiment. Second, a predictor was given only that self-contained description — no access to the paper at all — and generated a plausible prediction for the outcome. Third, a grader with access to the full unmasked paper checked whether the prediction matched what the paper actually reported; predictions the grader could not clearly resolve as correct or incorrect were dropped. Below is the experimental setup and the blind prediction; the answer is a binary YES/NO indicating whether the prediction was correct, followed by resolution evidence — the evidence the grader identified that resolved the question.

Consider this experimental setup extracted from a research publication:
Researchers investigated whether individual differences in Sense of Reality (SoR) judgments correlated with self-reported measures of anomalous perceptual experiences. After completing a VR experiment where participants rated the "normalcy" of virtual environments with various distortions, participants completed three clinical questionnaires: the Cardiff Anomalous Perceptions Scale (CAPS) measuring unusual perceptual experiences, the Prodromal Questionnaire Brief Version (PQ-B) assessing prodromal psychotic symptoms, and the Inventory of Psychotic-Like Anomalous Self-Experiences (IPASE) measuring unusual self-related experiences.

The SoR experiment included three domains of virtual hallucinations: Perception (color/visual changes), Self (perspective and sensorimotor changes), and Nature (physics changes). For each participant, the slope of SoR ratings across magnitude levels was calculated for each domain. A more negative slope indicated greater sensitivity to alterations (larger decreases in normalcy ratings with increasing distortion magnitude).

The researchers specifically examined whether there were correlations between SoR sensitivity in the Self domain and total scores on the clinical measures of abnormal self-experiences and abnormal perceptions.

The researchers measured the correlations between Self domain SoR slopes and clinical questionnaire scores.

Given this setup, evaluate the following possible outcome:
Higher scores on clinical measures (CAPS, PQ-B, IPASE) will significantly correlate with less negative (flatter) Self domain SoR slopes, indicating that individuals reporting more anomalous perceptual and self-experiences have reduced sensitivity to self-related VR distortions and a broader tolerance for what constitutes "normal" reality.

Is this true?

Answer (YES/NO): NO